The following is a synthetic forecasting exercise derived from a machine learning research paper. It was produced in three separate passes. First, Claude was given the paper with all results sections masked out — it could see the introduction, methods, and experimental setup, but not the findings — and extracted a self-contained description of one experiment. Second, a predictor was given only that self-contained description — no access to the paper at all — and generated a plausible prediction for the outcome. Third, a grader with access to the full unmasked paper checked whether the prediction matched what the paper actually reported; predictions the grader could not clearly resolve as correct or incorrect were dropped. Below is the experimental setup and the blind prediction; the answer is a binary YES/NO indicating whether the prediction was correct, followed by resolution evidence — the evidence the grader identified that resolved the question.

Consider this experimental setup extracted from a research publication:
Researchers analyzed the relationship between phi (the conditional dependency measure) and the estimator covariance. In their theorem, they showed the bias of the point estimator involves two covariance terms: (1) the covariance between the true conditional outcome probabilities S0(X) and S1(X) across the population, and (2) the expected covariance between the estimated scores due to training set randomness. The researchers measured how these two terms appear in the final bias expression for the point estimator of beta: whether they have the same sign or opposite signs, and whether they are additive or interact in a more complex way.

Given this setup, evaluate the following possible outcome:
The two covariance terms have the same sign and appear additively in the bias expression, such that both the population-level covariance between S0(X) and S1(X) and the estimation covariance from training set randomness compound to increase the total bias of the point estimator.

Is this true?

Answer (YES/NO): YES